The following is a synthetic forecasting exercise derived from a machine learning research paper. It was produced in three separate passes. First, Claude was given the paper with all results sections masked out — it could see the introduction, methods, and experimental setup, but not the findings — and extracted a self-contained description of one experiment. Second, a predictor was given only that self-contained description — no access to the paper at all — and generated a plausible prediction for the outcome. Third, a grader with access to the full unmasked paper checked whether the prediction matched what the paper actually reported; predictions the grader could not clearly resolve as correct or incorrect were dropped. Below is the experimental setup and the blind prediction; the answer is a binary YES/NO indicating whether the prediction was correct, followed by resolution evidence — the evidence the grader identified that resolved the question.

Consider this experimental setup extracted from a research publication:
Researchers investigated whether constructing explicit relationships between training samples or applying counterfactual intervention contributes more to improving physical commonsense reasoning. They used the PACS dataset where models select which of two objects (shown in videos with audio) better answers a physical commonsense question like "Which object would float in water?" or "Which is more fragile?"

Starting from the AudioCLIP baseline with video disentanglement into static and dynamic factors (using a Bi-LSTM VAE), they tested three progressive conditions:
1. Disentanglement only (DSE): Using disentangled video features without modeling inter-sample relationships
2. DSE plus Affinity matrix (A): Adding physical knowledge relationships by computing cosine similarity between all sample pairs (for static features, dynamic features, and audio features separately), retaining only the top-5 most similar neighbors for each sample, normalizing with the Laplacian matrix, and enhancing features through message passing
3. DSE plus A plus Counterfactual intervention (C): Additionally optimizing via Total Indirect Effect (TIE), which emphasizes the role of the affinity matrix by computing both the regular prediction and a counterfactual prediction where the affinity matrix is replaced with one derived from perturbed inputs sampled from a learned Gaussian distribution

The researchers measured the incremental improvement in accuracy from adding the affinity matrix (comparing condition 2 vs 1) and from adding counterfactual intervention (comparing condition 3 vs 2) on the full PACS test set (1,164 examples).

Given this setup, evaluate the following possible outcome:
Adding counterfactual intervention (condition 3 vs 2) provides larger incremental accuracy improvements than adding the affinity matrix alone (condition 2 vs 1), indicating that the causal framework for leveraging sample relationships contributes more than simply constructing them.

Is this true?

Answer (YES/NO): YES